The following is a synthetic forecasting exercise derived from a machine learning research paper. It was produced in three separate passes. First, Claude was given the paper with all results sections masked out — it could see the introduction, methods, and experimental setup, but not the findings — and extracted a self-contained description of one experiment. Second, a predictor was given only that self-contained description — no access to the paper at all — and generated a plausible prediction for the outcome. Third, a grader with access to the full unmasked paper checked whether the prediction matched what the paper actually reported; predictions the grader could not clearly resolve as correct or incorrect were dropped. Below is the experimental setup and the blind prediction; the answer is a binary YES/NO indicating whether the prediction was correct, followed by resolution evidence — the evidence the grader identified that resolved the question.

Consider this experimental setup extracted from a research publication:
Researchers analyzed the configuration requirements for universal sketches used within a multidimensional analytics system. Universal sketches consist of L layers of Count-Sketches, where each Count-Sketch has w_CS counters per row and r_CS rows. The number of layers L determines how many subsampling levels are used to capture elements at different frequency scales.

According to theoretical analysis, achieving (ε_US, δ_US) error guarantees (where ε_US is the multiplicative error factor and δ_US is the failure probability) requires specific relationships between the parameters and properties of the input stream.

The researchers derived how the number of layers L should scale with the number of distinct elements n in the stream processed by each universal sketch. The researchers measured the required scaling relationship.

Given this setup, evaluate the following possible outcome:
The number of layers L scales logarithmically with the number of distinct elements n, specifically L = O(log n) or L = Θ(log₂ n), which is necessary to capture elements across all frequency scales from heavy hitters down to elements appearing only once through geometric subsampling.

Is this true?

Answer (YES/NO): YES